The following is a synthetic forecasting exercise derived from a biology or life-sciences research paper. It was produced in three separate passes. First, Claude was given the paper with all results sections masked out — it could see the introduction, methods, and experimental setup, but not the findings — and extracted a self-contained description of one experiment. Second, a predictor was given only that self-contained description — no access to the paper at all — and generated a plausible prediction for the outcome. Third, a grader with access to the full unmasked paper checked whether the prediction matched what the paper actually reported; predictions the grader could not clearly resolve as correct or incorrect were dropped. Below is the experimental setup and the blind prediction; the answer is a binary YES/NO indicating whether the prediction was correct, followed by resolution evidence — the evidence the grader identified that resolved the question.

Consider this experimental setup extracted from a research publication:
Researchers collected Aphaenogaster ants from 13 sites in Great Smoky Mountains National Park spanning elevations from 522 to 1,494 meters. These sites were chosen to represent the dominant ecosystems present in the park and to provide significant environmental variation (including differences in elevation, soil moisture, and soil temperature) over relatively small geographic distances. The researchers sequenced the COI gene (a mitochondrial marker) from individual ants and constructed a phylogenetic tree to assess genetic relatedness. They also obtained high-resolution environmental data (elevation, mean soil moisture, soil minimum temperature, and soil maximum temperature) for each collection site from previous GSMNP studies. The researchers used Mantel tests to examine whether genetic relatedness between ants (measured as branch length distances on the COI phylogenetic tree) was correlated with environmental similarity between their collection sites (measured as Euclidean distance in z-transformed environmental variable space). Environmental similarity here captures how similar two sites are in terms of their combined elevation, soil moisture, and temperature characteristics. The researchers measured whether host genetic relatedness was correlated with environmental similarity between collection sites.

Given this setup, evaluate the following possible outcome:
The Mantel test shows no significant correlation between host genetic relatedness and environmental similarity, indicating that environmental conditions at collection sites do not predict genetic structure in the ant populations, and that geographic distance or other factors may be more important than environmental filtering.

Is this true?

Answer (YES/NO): NO